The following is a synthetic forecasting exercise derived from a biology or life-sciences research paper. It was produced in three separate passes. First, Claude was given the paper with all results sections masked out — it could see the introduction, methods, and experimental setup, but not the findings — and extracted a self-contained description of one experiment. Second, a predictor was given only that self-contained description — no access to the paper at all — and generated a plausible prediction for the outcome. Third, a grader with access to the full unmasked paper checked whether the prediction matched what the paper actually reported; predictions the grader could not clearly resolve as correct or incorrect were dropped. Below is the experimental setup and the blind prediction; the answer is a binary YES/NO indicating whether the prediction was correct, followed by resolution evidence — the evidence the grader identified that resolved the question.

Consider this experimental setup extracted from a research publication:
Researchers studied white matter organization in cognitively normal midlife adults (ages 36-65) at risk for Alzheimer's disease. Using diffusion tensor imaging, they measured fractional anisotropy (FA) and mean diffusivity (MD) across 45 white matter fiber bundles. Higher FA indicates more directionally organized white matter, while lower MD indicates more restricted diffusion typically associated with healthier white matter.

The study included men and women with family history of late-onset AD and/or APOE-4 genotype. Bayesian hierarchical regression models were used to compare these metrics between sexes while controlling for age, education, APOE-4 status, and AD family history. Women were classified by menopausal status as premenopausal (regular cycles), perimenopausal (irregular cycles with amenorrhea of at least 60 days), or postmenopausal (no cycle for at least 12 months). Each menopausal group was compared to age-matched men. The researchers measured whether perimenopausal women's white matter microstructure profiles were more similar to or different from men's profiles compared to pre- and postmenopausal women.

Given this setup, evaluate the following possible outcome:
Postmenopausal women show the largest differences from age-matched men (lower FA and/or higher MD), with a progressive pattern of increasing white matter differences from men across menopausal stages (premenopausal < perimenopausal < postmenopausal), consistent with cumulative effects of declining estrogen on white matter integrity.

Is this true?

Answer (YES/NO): NO